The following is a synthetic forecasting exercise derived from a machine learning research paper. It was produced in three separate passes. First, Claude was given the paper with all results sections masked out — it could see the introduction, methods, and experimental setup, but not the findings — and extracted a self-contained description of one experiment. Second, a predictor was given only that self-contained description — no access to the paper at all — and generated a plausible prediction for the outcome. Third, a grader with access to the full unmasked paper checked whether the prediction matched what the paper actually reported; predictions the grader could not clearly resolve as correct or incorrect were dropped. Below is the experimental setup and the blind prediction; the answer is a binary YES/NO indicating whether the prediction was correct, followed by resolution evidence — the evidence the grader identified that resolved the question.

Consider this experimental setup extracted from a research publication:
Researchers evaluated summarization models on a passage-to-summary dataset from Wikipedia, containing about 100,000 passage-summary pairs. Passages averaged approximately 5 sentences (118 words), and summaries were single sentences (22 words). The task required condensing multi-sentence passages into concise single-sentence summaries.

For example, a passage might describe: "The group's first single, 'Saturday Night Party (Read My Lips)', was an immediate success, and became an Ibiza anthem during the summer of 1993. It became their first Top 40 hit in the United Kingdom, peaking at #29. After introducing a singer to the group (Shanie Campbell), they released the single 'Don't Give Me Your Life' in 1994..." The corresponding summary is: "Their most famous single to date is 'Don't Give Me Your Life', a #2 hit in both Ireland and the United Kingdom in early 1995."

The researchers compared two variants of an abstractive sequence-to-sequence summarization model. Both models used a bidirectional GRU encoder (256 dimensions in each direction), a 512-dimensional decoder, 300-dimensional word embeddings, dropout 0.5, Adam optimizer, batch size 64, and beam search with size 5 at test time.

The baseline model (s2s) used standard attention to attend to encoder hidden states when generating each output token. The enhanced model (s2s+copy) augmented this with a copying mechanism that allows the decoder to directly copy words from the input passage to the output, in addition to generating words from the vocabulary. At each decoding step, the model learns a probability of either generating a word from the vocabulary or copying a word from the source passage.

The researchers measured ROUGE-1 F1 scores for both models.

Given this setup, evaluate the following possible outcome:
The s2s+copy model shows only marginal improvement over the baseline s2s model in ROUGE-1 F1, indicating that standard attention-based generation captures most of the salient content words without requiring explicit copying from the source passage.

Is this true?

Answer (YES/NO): YES